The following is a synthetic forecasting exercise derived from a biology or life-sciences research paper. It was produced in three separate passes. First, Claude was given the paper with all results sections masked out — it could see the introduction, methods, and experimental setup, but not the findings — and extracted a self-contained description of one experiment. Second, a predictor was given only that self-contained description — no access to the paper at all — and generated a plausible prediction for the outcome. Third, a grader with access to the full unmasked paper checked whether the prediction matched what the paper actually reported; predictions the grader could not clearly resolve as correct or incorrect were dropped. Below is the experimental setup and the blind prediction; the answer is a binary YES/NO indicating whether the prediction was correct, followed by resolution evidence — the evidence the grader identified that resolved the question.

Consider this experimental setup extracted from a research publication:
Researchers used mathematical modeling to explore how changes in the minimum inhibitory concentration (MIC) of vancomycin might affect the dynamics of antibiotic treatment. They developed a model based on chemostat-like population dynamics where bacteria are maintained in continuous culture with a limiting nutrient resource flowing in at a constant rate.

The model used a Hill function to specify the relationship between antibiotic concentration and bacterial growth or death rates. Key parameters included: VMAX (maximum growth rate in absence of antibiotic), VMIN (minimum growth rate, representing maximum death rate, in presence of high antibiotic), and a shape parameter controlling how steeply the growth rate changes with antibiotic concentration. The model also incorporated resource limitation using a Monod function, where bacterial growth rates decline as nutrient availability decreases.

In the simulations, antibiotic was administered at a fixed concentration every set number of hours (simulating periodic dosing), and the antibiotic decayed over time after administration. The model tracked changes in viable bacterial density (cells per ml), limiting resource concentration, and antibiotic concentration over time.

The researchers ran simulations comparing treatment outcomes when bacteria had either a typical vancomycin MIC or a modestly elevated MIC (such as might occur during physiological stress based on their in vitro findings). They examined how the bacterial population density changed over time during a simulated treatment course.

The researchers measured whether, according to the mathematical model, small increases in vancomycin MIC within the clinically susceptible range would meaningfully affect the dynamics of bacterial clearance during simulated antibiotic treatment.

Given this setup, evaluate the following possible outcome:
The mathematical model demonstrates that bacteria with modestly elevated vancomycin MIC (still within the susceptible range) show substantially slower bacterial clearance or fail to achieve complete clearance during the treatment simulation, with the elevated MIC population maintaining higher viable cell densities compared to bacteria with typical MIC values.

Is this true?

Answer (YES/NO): YES